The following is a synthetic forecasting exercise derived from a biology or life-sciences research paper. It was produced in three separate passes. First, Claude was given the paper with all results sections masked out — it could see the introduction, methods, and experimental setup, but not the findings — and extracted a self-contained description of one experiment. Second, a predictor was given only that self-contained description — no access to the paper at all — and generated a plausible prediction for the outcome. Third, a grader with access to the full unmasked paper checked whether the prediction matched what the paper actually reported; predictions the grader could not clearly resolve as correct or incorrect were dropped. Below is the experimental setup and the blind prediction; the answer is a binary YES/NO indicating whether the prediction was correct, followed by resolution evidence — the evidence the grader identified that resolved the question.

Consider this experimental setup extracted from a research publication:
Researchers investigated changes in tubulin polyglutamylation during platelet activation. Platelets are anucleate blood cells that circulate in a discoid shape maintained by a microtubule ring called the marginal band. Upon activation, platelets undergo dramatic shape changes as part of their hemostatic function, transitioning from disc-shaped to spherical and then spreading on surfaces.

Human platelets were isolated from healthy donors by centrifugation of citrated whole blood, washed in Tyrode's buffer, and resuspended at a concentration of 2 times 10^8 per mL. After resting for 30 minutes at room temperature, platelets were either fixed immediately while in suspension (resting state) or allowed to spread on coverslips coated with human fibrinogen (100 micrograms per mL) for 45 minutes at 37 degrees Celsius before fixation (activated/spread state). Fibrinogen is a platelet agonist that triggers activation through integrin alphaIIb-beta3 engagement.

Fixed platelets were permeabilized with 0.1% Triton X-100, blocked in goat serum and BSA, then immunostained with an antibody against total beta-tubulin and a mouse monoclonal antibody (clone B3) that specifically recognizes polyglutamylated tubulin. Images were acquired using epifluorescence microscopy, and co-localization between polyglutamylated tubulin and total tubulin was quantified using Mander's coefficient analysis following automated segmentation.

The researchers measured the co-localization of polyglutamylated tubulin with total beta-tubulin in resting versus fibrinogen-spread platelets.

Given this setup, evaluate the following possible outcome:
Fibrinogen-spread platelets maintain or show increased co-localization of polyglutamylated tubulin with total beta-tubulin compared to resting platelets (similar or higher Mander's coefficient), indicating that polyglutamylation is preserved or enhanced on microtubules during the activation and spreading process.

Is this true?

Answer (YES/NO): YES